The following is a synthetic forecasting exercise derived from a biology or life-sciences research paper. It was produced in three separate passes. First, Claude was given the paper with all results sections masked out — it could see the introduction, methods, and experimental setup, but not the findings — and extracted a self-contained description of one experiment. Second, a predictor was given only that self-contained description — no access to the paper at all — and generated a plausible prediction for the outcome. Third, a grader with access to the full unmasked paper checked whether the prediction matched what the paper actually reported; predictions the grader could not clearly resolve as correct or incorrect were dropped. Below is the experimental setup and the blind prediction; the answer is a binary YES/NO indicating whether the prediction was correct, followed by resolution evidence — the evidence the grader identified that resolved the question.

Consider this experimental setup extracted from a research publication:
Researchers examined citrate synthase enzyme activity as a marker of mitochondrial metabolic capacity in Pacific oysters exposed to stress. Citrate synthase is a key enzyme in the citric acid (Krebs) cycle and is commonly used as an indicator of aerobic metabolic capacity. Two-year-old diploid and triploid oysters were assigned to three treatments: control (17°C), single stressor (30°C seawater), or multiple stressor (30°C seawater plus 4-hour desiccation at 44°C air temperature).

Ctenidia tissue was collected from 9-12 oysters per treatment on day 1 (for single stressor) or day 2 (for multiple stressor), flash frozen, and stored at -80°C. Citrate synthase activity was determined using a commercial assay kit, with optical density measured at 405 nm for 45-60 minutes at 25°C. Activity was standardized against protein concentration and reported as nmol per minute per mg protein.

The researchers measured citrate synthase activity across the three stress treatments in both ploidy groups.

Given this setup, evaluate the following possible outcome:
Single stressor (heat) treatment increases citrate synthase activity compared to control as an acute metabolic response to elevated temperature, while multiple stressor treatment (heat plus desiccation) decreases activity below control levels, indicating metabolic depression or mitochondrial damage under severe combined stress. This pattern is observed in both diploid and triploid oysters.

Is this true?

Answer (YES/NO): NO